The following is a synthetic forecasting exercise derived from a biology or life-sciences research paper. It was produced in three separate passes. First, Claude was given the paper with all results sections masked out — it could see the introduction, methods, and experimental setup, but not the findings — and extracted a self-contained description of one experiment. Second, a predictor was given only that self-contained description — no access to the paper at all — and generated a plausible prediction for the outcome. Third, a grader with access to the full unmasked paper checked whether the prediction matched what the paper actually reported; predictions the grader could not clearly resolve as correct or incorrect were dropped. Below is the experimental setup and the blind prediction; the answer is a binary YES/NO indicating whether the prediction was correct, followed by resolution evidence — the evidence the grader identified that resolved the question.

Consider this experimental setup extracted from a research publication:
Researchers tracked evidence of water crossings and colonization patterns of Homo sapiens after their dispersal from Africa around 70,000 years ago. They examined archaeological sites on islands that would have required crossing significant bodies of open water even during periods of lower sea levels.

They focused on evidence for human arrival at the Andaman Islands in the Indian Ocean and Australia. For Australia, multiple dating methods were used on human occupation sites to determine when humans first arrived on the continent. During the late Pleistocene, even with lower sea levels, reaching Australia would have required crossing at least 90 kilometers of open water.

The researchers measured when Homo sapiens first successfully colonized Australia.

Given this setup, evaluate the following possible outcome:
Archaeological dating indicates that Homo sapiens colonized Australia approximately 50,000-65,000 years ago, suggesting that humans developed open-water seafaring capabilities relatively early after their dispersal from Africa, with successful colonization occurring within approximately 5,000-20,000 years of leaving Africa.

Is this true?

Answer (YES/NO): YES